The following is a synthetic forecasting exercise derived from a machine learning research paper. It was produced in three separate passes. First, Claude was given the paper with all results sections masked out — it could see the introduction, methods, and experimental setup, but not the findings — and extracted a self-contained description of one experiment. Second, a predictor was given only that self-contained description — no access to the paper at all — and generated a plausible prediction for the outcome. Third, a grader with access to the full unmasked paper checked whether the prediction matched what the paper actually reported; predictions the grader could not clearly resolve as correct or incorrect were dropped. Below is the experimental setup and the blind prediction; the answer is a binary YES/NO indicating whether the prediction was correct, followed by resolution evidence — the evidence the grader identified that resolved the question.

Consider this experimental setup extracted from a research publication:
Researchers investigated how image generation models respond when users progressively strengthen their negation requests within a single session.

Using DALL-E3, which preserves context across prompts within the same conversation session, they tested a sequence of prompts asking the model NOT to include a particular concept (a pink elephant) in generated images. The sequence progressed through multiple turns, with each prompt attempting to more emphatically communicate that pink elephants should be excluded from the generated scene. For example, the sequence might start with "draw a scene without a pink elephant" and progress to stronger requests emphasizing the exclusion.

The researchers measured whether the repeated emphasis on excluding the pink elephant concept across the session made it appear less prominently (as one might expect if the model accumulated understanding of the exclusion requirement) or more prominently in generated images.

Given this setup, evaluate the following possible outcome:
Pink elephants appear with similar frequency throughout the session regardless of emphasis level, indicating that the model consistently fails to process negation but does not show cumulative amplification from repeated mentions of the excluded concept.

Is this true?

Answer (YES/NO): NO